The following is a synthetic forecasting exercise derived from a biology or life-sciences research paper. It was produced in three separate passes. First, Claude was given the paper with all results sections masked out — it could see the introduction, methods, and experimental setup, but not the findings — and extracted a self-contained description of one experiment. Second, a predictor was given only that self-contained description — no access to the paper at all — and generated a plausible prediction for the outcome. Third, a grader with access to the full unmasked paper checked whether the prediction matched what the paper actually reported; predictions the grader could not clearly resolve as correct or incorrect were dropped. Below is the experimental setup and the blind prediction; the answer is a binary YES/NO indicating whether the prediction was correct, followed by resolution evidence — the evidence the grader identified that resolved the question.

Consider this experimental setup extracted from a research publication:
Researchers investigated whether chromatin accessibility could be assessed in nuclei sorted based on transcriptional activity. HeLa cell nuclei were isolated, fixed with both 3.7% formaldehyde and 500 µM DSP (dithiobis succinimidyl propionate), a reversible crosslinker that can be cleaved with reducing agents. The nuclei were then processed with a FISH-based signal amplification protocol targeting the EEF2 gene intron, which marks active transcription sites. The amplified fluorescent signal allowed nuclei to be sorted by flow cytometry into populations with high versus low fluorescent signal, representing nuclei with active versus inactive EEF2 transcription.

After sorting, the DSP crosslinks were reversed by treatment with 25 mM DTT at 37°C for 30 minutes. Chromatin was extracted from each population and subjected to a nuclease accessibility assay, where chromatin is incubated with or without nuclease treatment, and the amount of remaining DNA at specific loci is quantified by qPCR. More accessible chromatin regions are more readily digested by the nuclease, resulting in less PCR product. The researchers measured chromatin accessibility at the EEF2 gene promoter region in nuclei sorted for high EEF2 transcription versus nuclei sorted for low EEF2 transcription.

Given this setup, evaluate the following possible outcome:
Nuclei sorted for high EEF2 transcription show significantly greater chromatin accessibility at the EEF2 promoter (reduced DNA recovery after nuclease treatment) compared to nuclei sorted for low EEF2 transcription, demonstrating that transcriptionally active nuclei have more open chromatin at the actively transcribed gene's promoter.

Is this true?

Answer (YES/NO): YES